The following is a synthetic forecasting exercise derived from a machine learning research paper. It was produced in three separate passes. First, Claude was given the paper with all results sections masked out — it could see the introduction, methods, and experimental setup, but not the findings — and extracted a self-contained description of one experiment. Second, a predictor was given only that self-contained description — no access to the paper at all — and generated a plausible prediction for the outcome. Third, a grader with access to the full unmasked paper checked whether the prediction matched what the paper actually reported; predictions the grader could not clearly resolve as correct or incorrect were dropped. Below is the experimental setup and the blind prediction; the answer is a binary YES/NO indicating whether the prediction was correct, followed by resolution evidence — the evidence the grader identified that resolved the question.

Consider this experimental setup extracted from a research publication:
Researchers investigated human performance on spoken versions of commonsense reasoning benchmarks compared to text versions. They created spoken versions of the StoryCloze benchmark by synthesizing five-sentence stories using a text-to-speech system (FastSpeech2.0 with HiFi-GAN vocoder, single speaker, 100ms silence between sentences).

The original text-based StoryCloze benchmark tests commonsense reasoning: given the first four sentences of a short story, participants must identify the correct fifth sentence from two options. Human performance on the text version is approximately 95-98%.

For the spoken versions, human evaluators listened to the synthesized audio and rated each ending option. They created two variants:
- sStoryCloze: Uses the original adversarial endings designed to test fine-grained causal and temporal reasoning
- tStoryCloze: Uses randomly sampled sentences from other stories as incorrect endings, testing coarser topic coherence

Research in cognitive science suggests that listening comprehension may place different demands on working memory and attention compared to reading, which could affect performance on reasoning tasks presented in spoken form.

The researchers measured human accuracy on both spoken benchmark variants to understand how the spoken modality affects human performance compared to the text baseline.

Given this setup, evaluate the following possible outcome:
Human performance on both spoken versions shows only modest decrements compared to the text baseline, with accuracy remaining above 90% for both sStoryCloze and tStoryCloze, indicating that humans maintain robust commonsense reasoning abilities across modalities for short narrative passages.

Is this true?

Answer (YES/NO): NO